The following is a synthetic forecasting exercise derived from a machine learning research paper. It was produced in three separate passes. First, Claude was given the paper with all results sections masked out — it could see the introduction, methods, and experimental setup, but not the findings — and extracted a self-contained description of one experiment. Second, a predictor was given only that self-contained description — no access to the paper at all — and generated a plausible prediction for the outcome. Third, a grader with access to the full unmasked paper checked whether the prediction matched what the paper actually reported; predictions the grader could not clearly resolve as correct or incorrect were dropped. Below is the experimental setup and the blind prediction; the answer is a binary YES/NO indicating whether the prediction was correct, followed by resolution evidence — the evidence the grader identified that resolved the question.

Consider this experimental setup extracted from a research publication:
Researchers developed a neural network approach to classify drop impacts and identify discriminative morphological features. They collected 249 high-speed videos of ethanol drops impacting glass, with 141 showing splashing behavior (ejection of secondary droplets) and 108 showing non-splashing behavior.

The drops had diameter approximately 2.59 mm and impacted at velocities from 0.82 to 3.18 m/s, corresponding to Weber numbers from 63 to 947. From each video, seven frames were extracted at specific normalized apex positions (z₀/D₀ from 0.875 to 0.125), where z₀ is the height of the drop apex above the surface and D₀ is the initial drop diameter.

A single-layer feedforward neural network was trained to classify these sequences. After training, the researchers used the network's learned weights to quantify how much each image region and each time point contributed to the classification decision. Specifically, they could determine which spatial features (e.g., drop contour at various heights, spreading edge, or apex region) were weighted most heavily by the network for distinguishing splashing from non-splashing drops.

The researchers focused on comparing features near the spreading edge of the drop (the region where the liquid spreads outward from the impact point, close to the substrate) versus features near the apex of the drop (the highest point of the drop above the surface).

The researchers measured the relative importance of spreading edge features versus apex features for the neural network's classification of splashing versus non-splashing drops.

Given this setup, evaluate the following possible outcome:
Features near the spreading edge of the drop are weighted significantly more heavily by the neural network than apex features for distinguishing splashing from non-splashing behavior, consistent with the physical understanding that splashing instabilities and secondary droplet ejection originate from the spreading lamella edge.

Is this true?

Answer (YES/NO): YES